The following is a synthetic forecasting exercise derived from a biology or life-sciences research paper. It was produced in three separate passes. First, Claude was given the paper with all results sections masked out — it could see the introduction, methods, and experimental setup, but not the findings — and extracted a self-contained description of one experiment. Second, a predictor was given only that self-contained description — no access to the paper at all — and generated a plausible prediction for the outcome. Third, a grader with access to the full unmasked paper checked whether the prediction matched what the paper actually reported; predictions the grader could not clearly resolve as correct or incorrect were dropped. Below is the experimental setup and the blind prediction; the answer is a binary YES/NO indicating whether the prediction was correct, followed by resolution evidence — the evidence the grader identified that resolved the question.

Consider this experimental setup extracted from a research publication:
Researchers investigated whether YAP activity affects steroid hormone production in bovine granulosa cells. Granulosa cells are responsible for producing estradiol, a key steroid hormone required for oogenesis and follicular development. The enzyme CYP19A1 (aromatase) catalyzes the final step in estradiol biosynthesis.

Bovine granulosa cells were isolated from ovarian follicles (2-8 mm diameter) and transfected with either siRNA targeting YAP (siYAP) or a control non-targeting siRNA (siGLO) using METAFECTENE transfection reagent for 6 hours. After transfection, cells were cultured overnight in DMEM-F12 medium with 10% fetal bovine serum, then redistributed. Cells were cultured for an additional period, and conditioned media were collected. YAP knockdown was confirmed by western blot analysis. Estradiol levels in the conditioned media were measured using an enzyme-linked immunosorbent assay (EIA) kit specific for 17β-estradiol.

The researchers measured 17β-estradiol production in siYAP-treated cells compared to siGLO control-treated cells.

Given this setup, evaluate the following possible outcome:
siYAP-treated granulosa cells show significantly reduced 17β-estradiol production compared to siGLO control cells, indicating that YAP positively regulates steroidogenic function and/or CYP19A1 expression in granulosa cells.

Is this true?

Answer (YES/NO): YES